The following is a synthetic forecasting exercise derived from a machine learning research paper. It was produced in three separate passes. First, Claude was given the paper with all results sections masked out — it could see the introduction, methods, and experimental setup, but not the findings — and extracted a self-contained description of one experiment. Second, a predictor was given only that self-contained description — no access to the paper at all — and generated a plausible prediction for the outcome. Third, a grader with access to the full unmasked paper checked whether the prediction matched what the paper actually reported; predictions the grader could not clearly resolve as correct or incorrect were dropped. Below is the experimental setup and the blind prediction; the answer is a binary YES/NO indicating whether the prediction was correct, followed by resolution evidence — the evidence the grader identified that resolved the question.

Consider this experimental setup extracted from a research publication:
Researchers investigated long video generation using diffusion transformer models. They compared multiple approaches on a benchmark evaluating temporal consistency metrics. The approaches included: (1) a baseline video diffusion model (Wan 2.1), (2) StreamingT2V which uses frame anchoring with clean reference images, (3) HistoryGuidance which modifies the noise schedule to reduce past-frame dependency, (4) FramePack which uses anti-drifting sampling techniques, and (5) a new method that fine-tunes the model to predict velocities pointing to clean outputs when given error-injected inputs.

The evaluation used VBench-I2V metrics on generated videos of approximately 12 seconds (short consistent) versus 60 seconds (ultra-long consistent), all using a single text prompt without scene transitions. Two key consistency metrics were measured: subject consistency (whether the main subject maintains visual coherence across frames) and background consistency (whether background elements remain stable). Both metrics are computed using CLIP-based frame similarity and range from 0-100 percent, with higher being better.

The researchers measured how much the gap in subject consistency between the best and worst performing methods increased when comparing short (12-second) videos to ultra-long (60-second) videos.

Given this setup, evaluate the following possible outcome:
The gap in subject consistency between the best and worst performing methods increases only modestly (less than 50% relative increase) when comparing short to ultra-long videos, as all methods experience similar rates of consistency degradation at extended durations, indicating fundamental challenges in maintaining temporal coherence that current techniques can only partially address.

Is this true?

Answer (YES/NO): NO